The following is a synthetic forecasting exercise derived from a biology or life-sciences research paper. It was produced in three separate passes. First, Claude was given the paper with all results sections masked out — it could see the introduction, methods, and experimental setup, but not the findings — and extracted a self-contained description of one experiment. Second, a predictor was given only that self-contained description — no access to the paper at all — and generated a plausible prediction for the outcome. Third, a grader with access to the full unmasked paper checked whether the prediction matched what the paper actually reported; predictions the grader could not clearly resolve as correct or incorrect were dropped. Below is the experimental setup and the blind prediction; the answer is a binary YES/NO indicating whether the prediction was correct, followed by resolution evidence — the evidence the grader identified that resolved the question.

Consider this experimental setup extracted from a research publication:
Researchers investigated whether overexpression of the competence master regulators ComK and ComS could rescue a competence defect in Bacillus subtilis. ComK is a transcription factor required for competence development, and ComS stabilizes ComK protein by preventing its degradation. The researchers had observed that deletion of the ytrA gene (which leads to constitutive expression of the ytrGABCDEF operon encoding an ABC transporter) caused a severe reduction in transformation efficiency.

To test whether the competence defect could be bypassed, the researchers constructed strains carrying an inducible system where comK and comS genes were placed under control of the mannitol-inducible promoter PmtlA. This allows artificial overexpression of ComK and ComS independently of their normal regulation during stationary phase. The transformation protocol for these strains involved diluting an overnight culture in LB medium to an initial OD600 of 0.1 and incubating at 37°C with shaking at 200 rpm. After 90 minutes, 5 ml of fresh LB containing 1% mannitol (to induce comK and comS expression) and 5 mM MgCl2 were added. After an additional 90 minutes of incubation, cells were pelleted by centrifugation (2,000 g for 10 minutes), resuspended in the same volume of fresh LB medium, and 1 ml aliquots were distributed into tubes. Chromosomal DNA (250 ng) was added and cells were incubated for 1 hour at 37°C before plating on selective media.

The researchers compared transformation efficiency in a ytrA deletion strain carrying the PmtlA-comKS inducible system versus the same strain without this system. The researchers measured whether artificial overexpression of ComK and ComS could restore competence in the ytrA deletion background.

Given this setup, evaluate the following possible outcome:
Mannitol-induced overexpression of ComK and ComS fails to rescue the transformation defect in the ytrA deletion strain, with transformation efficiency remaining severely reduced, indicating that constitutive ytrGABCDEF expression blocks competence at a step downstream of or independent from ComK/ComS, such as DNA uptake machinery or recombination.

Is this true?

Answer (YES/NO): NO